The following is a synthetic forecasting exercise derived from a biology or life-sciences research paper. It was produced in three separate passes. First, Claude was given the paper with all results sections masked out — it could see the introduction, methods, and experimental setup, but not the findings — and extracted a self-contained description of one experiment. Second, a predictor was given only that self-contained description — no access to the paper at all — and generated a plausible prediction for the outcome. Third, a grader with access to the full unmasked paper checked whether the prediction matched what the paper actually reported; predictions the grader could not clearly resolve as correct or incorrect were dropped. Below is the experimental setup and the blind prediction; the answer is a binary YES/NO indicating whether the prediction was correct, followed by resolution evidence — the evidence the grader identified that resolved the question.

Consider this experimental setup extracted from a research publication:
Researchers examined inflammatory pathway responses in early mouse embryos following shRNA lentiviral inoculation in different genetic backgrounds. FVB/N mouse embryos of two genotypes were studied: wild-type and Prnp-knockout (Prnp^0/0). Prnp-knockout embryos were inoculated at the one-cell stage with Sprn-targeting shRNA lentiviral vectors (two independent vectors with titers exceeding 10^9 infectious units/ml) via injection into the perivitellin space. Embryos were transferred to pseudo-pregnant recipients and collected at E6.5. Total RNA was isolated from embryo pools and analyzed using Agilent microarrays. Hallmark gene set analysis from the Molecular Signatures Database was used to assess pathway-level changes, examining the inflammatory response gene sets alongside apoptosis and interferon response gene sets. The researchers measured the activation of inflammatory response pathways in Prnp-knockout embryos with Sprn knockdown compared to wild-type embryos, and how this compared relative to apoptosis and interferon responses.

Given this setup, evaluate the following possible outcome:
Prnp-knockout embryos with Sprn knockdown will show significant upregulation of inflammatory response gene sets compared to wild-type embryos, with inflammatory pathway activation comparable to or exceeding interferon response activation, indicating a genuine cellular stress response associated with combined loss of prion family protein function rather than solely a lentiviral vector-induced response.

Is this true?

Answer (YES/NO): NO